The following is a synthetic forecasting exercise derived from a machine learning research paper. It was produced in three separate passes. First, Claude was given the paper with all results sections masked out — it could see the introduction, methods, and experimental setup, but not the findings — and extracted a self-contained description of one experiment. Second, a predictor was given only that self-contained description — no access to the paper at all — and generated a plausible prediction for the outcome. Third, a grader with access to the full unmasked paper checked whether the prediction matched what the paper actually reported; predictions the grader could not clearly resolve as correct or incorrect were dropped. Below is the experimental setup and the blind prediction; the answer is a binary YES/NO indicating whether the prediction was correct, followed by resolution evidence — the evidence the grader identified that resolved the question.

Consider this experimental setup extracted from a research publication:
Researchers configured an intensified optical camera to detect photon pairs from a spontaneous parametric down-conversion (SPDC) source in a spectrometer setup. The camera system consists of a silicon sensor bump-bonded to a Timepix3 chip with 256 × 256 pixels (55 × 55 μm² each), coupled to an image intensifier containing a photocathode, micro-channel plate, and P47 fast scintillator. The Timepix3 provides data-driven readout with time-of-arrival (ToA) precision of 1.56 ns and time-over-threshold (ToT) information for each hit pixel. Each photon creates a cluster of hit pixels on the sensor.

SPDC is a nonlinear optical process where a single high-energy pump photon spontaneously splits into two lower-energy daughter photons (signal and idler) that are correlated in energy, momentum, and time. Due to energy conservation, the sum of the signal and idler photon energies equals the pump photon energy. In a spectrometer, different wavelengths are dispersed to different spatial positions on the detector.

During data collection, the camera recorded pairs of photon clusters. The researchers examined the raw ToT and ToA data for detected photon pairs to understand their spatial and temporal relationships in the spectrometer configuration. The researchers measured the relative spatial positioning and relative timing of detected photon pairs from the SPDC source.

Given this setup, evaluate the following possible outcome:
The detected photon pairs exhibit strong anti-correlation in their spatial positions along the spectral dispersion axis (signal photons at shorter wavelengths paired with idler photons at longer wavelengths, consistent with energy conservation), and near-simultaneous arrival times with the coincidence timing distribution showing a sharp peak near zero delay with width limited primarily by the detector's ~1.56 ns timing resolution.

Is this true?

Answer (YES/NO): NO